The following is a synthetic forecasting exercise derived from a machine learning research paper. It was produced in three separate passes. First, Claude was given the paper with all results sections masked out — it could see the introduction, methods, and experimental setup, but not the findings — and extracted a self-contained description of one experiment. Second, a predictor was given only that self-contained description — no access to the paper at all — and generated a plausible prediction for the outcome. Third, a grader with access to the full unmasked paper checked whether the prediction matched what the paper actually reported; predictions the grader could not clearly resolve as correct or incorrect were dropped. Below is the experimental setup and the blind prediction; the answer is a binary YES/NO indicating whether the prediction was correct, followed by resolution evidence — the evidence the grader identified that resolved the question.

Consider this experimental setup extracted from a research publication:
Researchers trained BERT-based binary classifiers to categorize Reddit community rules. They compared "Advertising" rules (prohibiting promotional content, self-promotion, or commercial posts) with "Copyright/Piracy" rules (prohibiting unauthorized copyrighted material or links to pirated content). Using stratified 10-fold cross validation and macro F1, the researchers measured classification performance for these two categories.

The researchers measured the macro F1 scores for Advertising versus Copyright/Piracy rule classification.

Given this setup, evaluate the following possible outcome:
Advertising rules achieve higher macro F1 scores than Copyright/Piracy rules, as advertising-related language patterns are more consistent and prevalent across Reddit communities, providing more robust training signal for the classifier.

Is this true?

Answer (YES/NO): YES